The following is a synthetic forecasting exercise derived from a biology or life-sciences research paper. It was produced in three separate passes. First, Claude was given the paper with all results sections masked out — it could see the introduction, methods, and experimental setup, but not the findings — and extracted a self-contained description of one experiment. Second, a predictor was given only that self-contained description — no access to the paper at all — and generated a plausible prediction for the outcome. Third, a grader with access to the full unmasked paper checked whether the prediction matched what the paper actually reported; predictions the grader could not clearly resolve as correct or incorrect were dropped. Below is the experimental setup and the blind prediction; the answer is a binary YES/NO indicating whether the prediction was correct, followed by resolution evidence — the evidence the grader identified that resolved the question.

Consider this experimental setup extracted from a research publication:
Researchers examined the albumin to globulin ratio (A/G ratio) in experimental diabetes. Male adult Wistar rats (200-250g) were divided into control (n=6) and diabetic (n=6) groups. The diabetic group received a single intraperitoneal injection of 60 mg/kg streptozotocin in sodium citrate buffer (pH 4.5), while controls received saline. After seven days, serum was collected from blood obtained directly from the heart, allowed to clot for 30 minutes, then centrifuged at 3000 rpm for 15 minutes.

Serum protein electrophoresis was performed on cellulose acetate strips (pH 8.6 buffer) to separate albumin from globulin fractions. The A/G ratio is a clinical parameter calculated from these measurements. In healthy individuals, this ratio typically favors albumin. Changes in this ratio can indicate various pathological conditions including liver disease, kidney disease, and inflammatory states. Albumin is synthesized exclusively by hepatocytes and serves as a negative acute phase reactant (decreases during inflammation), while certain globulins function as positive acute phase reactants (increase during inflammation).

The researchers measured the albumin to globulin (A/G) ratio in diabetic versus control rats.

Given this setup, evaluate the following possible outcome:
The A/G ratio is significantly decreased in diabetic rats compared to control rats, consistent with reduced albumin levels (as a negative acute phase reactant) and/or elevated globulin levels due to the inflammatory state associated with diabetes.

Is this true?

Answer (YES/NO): YES